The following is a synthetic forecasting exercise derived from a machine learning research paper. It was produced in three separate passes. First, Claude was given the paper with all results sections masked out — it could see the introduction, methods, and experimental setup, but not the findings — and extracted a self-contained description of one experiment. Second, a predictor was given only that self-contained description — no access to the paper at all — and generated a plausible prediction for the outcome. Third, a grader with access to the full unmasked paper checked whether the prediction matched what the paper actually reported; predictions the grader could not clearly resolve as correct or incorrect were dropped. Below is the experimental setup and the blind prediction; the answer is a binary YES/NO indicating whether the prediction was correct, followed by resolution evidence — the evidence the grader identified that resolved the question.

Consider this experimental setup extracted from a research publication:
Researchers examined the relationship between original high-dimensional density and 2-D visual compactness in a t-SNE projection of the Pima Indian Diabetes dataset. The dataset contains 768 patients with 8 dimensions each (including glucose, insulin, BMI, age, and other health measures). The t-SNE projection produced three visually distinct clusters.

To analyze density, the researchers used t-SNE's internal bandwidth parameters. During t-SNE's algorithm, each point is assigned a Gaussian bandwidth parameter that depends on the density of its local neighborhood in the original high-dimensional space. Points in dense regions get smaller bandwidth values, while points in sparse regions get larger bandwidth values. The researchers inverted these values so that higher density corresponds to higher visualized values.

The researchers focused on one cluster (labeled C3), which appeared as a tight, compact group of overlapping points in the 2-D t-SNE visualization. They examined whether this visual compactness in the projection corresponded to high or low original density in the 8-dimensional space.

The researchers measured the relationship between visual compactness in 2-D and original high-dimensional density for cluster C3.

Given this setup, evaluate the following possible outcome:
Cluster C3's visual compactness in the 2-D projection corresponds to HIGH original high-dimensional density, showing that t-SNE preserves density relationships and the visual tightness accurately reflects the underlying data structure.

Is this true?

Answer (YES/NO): NO